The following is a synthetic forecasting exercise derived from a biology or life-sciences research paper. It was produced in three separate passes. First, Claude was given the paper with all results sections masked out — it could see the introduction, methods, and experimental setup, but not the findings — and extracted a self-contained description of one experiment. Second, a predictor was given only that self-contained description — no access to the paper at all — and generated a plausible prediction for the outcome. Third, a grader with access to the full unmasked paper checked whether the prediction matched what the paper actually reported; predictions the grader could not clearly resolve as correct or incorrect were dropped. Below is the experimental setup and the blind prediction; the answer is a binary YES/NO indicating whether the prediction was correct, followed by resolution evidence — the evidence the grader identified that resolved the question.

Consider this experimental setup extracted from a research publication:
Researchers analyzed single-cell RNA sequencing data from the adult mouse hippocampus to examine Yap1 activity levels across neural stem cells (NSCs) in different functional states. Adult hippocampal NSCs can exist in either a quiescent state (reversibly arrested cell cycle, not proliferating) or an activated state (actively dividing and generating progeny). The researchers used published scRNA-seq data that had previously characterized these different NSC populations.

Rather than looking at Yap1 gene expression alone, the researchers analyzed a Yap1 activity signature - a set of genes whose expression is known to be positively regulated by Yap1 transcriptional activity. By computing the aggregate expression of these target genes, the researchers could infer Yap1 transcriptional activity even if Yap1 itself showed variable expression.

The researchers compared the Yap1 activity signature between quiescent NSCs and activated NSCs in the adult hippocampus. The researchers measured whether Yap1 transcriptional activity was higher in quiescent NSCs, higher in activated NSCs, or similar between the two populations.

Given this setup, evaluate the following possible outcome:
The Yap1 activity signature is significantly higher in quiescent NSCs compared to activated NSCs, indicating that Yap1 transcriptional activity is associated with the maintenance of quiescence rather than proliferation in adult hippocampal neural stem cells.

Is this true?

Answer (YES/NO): NO